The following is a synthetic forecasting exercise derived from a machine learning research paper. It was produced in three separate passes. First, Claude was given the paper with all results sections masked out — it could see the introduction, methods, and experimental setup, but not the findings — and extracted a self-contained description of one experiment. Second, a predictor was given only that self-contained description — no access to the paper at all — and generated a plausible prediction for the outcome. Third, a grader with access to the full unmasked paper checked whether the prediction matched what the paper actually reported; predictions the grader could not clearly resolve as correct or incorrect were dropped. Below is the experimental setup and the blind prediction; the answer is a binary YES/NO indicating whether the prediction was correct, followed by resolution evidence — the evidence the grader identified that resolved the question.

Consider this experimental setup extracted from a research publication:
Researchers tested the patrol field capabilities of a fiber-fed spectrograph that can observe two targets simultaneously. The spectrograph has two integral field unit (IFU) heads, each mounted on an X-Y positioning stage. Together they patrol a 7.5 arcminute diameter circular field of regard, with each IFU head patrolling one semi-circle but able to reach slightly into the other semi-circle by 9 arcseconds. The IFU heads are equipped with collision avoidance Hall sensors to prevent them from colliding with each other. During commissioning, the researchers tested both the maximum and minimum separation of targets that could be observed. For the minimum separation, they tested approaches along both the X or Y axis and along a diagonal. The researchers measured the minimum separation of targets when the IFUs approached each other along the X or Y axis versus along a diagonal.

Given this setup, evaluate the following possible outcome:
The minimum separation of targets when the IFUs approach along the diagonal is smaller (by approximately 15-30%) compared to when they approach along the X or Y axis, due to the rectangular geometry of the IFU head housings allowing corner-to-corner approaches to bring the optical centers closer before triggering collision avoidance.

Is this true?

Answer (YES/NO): NO